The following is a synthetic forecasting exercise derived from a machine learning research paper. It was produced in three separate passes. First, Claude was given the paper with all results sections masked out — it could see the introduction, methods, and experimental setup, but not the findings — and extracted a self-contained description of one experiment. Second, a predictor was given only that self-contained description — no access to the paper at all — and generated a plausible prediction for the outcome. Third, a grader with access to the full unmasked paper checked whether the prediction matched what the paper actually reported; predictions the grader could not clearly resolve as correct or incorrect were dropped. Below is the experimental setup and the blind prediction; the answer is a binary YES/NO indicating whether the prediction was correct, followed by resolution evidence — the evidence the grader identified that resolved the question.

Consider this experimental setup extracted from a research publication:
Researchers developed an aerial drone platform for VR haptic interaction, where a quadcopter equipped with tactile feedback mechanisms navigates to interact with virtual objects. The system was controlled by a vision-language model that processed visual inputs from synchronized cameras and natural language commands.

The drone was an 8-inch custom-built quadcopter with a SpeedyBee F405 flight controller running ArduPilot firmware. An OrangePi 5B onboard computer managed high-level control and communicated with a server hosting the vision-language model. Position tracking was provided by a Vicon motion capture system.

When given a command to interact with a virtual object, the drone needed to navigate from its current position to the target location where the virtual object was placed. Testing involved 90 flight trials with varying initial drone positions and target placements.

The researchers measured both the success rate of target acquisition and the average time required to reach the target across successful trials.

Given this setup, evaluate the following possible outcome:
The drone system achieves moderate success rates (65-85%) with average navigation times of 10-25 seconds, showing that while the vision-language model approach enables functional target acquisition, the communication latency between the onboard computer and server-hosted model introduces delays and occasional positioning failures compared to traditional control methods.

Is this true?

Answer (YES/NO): NO